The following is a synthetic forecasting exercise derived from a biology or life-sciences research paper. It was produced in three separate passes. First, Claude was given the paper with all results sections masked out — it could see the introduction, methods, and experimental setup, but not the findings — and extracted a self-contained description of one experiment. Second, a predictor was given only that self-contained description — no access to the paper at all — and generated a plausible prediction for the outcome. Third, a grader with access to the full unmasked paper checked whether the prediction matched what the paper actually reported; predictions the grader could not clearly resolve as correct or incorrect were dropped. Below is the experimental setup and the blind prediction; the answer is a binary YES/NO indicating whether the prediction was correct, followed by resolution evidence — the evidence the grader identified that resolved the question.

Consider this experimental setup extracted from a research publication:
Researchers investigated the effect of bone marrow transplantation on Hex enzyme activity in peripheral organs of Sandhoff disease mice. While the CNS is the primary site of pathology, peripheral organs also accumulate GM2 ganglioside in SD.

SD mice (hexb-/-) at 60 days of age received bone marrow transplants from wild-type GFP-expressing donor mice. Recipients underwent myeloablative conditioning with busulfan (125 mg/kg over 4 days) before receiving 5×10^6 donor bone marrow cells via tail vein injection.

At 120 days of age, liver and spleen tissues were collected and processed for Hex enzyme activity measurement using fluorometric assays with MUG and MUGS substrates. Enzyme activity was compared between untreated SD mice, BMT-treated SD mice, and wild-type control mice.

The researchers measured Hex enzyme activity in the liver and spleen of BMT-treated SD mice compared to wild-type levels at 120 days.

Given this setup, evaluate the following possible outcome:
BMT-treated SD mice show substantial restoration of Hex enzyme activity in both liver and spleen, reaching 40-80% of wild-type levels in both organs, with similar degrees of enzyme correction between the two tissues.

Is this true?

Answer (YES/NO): NO